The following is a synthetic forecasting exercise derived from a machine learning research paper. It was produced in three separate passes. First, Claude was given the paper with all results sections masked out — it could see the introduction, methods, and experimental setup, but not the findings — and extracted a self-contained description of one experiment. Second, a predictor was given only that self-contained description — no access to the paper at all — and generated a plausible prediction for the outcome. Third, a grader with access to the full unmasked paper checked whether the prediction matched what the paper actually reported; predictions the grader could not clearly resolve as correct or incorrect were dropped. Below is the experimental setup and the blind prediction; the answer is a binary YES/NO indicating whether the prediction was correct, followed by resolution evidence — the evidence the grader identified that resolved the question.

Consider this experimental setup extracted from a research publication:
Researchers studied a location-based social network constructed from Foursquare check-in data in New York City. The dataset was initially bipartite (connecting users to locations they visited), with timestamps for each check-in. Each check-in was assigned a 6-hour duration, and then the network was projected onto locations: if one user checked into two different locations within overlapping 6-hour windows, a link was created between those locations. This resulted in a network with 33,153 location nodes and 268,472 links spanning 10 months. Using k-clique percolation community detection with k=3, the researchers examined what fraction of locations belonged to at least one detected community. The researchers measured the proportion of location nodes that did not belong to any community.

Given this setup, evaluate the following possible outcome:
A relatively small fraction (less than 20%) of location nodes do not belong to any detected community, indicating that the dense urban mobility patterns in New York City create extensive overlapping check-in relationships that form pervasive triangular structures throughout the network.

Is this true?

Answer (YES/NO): NO